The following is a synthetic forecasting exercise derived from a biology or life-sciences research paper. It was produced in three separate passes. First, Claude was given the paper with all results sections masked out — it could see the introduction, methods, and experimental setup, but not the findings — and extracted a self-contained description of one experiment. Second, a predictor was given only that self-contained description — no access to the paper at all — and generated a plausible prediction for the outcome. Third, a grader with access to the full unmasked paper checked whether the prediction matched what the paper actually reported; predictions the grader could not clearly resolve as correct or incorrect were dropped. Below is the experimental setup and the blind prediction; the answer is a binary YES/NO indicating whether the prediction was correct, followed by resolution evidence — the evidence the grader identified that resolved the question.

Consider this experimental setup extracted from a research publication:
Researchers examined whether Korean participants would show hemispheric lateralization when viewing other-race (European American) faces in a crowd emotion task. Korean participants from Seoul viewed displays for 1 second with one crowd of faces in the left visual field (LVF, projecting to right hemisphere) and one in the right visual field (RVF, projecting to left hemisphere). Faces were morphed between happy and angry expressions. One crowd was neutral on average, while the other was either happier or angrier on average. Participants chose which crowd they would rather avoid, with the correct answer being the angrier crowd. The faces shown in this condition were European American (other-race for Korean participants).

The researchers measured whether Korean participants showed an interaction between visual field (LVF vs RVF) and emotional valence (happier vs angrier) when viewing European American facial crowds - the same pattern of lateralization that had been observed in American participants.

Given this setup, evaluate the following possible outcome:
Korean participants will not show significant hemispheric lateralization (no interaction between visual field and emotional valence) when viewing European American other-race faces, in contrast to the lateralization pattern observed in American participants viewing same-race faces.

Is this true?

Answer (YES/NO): NO